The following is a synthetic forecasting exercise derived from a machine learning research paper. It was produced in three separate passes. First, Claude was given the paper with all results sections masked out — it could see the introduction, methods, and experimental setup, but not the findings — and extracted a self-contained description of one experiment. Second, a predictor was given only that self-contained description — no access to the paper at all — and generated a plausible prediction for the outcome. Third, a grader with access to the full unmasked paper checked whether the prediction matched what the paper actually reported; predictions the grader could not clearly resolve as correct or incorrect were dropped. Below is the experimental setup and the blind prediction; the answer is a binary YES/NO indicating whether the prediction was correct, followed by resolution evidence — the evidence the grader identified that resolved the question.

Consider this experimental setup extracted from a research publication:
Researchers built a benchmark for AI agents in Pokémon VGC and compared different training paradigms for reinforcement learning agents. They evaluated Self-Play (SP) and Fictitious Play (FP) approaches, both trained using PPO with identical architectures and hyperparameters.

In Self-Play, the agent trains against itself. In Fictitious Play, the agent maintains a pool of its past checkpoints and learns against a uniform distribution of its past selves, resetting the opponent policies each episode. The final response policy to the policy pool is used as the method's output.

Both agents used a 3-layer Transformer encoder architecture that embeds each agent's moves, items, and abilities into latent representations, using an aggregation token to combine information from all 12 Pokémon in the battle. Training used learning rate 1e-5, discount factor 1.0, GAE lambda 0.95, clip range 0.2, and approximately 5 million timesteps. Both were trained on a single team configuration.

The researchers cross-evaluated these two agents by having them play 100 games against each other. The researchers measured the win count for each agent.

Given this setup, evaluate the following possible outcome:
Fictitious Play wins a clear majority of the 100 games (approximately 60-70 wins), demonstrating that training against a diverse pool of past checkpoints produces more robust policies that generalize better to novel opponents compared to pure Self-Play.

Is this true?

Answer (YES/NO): YES